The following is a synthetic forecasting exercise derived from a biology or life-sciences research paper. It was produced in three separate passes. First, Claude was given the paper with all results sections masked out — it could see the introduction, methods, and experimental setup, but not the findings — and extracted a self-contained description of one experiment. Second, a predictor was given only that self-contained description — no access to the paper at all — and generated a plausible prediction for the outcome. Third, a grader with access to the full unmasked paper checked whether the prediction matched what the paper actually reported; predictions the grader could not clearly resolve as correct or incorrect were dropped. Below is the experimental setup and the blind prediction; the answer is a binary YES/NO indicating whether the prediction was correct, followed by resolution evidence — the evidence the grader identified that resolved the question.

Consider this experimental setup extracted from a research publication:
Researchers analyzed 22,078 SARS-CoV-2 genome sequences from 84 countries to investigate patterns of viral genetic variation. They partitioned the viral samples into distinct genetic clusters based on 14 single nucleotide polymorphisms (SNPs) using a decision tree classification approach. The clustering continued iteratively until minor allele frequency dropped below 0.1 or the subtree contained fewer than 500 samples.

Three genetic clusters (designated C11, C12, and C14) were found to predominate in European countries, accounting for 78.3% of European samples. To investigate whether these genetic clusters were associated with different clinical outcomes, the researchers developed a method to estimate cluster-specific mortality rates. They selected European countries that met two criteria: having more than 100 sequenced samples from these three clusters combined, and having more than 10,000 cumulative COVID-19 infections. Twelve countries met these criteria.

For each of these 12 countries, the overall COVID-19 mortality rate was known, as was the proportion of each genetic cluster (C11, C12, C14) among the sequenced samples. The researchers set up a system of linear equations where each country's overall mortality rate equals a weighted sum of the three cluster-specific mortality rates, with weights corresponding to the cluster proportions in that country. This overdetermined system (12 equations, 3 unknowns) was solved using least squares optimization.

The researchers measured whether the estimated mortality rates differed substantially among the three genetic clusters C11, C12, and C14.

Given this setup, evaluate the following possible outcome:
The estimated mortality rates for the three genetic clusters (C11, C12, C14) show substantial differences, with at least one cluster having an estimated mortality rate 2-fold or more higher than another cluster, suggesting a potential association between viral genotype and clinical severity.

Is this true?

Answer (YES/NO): YES